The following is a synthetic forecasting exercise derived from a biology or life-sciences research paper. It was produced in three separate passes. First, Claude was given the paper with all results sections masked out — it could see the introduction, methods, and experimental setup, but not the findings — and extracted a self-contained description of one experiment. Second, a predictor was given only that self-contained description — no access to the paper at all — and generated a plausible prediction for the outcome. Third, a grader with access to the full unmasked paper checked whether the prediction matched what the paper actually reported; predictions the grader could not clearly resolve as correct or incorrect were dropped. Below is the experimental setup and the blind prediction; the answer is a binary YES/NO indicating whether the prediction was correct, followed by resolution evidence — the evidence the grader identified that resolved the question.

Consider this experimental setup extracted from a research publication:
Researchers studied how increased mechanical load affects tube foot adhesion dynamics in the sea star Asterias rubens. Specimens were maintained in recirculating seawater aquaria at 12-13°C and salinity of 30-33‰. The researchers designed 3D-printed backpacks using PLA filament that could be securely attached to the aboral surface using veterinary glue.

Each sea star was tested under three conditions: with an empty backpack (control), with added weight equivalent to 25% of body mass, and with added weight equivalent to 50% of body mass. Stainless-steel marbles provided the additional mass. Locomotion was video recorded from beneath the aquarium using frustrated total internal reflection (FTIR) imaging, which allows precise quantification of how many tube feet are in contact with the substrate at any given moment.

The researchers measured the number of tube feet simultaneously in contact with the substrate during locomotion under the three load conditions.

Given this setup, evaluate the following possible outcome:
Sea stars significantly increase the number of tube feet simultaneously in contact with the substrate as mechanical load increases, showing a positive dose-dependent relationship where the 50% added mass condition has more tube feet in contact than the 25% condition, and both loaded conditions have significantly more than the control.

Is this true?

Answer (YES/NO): NO